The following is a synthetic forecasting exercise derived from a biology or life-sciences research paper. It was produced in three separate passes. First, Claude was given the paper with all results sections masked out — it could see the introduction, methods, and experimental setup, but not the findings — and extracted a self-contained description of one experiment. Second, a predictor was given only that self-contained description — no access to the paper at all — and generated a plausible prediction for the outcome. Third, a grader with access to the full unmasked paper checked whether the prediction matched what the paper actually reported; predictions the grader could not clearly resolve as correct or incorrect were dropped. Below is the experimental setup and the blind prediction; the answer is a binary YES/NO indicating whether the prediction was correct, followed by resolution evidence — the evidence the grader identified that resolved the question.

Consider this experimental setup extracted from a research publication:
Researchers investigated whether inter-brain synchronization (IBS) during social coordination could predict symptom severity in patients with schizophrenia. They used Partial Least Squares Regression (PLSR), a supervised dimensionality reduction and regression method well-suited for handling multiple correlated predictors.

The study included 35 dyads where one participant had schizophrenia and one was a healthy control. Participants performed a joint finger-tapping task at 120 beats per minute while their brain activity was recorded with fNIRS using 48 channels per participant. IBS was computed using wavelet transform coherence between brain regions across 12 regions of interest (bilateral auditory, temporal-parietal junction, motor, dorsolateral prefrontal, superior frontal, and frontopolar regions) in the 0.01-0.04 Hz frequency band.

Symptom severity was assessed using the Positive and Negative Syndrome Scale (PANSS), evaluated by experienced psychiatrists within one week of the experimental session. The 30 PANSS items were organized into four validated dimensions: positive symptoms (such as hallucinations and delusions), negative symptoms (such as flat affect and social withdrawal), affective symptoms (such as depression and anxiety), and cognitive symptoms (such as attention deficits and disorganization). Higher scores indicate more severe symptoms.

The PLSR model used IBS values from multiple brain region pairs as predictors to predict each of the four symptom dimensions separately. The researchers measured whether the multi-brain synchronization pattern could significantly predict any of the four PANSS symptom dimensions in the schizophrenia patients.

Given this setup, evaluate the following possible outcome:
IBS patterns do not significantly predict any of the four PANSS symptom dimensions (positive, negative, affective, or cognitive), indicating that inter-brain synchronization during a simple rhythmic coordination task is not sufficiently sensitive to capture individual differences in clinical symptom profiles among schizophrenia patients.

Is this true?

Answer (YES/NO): NO